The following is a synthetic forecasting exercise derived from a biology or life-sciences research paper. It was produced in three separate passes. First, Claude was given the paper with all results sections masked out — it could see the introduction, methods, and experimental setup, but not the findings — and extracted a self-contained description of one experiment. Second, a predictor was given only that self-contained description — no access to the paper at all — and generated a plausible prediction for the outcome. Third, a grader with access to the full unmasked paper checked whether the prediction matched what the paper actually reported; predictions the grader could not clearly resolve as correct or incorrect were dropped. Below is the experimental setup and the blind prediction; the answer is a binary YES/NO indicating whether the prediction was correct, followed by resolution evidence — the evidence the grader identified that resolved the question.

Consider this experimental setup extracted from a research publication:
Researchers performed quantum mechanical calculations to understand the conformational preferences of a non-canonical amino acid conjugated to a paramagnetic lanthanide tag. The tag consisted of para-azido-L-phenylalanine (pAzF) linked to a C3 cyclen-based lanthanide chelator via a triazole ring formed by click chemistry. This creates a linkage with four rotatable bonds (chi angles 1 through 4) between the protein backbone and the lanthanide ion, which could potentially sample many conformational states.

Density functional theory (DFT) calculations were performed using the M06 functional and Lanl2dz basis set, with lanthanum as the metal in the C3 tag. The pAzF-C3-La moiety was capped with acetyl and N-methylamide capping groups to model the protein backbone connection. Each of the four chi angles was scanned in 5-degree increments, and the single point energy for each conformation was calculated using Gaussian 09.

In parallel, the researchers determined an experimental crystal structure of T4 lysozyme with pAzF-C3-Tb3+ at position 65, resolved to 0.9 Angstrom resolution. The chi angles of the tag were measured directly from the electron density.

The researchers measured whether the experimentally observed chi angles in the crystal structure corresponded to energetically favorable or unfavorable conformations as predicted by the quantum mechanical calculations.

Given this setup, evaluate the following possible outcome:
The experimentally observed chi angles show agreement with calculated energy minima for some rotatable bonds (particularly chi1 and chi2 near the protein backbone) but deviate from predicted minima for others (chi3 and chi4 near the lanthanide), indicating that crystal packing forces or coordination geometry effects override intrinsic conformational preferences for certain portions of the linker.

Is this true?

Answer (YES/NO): NO